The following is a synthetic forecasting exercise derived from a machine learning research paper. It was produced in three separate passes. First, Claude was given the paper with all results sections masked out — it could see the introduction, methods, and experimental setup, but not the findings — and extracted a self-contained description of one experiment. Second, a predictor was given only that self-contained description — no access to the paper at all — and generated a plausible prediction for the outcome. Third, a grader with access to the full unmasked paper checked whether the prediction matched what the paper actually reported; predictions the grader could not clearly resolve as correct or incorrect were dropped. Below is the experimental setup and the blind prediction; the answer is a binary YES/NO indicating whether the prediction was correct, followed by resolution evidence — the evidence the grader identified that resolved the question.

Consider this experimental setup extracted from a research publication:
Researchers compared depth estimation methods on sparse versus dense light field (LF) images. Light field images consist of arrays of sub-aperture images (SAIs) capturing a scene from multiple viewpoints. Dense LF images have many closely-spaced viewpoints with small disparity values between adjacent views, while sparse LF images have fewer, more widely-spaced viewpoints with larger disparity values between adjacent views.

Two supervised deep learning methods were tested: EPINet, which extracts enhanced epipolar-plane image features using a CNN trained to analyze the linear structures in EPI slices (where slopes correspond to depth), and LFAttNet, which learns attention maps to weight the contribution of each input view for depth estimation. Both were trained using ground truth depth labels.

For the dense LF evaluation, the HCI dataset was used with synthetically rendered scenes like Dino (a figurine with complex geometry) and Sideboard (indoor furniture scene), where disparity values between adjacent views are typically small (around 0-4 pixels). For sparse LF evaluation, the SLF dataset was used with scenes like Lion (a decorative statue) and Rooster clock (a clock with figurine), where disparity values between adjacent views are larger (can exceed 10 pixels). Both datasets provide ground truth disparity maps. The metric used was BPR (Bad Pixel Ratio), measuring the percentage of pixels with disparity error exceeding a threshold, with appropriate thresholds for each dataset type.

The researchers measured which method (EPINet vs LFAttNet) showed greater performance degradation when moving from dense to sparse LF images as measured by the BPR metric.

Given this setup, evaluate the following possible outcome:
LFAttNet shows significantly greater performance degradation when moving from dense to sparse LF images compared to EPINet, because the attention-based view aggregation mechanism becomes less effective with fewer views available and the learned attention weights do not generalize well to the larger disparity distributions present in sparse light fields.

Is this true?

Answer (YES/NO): NO